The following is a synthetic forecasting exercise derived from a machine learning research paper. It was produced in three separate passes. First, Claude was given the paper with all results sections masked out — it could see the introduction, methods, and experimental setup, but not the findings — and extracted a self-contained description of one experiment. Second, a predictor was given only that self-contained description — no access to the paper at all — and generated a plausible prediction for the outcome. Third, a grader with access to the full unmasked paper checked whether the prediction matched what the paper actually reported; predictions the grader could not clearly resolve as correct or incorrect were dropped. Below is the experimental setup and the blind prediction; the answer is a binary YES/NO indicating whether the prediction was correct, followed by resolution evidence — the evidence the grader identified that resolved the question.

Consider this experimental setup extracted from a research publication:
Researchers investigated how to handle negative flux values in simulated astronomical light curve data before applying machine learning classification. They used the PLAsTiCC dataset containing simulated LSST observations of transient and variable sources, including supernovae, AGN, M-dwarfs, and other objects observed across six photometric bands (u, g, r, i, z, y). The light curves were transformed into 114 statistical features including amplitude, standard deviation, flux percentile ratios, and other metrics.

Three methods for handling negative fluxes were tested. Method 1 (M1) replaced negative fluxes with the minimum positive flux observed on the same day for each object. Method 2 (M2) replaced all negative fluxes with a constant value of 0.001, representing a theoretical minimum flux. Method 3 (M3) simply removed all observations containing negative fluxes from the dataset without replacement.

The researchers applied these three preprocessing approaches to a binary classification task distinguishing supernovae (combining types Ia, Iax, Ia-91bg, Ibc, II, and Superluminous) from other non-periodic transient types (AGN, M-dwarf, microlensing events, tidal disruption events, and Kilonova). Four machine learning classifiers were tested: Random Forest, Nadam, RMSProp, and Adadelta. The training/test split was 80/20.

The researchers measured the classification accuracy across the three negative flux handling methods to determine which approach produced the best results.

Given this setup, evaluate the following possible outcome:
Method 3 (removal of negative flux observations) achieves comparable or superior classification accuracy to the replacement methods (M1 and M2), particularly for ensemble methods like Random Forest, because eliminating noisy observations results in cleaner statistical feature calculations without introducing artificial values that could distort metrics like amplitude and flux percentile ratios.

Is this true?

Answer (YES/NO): NO